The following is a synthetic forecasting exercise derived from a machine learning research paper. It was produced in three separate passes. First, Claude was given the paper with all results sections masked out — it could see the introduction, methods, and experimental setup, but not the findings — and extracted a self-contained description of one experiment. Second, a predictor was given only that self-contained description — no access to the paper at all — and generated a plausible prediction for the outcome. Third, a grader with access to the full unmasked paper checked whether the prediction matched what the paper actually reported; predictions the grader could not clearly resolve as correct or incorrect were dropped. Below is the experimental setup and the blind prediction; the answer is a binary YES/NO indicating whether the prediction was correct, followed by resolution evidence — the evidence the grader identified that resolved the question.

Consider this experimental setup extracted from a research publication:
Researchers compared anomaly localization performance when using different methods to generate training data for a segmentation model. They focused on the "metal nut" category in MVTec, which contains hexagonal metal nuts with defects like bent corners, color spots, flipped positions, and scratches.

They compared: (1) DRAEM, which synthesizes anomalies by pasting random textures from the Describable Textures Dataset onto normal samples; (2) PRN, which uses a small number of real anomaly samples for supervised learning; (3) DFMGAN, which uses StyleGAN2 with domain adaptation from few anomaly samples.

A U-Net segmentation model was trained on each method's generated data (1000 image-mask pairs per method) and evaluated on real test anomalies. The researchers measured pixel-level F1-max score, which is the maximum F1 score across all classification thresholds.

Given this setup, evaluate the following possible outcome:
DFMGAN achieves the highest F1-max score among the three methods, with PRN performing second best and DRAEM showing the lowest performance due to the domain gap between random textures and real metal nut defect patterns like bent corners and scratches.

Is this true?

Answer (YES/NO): YES